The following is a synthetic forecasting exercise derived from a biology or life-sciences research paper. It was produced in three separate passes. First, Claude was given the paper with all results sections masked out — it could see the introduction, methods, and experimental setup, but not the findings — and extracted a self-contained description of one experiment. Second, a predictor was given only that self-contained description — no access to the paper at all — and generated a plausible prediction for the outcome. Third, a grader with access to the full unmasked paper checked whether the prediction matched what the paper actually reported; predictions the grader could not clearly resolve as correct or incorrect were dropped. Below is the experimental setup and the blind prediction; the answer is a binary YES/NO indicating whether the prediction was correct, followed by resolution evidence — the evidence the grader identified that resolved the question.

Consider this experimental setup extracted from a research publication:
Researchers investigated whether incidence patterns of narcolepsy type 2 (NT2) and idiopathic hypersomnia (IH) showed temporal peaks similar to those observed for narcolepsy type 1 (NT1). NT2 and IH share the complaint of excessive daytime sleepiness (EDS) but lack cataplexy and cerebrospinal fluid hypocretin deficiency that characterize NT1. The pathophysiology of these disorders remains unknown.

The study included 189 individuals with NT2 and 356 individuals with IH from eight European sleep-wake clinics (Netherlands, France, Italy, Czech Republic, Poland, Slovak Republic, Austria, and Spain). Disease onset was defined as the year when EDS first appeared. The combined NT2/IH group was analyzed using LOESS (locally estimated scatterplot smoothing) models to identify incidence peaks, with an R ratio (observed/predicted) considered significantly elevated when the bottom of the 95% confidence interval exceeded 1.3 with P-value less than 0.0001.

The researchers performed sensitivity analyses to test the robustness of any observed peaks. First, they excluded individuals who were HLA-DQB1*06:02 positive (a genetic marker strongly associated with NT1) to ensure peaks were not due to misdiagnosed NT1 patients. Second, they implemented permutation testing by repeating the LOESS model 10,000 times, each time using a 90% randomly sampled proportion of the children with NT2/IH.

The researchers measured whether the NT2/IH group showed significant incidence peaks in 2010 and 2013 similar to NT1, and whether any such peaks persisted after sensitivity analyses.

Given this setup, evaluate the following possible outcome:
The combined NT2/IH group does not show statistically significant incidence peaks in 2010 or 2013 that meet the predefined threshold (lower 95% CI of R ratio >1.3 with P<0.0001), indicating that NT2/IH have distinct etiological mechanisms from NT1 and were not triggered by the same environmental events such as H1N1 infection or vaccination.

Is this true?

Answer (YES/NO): NO